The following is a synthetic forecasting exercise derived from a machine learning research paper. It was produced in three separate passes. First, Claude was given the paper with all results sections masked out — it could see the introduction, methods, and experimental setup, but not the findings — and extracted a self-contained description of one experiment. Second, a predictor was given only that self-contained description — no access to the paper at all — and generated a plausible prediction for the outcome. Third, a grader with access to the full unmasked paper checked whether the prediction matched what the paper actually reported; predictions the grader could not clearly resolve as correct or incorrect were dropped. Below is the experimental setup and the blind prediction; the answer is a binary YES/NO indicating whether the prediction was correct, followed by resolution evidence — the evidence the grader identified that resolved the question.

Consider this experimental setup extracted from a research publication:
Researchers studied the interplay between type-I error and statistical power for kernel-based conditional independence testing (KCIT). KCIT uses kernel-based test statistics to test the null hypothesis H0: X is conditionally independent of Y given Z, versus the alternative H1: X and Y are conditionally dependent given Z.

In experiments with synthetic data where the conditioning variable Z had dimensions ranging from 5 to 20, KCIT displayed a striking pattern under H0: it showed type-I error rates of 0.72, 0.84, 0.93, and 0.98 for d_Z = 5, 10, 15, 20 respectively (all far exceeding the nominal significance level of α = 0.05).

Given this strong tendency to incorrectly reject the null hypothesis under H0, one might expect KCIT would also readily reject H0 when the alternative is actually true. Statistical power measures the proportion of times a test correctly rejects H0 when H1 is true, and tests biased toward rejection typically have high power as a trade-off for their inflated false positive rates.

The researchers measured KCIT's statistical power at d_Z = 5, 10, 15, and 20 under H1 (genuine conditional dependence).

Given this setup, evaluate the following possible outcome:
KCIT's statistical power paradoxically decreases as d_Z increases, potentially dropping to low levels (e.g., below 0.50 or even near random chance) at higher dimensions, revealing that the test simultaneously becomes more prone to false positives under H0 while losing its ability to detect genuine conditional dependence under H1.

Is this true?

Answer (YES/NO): NO